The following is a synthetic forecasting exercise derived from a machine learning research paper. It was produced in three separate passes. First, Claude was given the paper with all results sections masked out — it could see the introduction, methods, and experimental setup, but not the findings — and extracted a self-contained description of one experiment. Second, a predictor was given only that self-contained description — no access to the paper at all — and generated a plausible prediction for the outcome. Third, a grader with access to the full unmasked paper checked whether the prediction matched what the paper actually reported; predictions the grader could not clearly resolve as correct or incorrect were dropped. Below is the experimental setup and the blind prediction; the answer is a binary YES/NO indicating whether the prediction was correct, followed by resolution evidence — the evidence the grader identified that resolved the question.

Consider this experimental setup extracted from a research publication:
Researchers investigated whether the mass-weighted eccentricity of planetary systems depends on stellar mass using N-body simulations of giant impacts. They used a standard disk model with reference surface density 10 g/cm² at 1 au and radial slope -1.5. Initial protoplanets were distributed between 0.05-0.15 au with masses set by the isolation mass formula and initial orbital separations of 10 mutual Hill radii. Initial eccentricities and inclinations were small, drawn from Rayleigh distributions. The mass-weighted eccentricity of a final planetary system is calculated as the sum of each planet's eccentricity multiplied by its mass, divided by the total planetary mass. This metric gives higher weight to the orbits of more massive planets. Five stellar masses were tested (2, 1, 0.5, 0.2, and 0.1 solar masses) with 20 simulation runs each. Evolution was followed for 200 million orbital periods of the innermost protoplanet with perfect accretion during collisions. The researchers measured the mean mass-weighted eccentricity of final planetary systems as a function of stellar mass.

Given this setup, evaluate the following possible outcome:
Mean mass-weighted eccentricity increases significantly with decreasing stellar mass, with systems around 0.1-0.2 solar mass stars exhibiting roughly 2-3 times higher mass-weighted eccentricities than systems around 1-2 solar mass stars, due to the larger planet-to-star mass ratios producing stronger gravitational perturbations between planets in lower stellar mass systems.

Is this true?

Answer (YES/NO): YES